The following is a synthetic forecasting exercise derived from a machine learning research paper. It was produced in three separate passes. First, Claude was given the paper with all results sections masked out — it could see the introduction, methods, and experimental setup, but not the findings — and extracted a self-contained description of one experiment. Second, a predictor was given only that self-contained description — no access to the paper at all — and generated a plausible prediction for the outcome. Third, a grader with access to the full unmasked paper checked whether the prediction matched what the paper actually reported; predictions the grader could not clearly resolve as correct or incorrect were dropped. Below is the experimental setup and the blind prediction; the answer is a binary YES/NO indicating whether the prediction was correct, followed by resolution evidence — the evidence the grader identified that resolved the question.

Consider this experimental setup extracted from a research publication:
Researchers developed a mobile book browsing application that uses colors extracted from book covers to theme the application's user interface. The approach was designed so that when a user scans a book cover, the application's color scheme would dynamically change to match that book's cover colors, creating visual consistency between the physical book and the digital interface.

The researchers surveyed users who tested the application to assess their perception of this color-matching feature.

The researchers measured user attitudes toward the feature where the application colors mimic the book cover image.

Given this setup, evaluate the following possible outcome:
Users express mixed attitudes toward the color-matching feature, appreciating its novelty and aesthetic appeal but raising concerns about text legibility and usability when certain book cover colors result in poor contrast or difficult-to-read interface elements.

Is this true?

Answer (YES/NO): NO